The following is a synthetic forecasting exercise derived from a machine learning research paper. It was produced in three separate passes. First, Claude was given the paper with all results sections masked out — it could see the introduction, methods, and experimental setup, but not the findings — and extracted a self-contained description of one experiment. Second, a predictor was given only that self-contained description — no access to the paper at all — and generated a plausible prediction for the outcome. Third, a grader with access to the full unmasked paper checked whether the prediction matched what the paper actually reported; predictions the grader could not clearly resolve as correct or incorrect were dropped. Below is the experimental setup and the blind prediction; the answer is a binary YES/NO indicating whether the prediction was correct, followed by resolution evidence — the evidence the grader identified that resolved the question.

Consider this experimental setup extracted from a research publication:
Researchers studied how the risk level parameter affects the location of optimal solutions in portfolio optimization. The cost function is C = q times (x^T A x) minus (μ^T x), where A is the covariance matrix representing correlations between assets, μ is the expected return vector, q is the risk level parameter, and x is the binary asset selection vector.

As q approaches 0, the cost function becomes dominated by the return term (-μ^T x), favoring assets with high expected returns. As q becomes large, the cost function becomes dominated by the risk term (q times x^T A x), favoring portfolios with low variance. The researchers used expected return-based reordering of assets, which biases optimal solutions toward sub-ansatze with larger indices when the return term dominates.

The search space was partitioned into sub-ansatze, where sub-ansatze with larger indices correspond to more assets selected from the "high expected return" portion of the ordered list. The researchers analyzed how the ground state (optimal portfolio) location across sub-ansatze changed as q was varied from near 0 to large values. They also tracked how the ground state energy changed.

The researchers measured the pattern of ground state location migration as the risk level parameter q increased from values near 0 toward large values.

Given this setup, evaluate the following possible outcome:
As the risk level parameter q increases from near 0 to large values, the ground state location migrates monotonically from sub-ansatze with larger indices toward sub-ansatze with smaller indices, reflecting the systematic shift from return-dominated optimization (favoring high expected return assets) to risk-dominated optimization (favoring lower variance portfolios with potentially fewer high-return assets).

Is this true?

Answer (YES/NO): YES